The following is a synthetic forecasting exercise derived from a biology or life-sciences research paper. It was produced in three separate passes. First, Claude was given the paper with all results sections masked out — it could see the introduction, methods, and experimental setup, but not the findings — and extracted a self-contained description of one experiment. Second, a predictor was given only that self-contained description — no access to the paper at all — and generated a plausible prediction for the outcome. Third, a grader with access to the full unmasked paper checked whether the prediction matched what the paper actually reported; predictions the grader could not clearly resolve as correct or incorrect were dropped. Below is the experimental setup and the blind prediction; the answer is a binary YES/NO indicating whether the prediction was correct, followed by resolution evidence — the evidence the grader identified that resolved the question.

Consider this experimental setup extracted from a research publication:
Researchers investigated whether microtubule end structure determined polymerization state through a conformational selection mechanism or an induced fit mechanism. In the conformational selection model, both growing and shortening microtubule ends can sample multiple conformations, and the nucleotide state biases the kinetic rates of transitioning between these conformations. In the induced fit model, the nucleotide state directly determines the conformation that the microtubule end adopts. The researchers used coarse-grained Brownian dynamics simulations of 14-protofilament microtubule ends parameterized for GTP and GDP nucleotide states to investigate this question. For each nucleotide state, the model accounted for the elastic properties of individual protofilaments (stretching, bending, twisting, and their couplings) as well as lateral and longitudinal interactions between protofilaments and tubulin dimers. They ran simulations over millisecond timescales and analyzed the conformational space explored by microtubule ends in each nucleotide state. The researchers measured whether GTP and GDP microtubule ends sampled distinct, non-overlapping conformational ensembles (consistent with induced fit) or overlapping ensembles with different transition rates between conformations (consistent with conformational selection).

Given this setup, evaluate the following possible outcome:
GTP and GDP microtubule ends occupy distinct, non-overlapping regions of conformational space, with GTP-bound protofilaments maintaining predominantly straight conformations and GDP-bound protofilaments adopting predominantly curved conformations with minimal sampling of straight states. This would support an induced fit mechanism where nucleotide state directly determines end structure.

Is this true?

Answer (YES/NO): NO